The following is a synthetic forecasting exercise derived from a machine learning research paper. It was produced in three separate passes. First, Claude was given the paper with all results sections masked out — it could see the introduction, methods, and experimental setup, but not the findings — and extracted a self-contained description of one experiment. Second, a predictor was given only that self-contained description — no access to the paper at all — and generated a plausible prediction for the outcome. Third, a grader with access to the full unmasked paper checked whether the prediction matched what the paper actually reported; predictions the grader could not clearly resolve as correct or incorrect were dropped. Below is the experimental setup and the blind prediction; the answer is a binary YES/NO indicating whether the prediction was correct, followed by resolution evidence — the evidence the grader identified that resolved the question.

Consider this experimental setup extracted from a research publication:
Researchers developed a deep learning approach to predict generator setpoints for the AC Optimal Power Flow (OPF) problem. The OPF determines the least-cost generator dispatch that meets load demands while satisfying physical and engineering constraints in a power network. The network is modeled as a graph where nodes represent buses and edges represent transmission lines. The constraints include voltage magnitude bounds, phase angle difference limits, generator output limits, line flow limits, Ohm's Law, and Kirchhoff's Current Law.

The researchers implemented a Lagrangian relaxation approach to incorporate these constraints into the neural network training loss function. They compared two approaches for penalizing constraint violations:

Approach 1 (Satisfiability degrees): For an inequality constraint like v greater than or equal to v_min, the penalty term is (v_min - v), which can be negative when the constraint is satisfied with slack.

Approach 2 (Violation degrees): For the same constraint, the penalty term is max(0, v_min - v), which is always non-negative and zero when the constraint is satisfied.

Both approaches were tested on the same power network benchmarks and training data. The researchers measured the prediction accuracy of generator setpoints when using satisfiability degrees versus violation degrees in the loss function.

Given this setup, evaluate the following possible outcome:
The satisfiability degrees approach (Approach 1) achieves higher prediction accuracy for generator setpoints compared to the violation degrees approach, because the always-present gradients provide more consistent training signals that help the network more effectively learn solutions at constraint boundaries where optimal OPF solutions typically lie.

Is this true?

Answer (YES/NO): NO